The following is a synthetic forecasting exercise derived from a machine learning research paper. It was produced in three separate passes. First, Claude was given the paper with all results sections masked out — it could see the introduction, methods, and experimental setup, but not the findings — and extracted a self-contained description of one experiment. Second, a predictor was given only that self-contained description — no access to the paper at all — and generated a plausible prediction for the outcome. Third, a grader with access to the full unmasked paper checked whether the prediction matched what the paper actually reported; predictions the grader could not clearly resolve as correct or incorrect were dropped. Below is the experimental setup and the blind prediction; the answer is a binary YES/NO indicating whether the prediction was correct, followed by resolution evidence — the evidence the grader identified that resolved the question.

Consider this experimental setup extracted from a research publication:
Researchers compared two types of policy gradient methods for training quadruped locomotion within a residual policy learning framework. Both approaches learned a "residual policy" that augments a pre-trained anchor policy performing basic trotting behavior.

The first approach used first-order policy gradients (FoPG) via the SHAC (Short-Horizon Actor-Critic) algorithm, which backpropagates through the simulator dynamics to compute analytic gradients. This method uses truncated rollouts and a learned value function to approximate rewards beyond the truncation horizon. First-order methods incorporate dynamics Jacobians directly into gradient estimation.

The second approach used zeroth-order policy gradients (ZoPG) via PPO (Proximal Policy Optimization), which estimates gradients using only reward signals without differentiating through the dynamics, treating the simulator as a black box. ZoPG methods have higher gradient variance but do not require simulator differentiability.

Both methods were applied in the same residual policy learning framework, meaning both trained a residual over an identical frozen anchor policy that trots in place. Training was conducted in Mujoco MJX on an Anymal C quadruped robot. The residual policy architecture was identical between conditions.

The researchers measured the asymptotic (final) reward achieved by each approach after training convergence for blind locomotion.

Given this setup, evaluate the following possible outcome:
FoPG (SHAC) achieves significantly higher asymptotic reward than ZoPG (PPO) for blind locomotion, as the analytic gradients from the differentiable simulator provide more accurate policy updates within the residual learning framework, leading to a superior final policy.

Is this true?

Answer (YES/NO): NO